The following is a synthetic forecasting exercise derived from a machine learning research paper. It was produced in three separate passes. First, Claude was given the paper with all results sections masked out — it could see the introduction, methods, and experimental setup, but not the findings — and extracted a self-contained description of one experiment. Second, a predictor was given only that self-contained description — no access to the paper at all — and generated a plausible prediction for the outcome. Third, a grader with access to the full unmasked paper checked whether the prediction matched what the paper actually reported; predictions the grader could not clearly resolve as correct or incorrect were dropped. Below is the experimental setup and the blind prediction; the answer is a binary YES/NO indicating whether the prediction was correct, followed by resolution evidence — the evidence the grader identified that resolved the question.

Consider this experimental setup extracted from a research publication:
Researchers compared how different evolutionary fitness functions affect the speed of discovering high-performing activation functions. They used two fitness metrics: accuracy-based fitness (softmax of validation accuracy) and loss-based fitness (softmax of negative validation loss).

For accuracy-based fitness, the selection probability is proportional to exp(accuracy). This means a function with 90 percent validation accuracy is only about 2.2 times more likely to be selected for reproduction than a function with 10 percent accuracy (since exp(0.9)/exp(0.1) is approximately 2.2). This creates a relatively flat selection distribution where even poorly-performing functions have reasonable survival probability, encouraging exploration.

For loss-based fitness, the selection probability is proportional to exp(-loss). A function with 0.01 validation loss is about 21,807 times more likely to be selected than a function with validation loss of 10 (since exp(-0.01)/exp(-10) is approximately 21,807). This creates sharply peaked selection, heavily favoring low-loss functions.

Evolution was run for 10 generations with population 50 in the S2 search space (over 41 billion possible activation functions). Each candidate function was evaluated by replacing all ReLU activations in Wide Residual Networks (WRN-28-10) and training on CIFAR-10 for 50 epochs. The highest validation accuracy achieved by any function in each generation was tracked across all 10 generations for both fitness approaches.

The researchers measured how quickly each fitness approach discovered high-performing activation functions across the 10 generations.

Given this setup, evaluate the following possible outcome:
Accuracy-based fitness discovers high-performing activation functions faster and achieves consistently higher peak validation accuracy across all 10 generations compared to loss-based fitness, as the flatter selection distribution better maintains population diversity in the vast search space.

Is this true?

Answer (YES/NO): NO